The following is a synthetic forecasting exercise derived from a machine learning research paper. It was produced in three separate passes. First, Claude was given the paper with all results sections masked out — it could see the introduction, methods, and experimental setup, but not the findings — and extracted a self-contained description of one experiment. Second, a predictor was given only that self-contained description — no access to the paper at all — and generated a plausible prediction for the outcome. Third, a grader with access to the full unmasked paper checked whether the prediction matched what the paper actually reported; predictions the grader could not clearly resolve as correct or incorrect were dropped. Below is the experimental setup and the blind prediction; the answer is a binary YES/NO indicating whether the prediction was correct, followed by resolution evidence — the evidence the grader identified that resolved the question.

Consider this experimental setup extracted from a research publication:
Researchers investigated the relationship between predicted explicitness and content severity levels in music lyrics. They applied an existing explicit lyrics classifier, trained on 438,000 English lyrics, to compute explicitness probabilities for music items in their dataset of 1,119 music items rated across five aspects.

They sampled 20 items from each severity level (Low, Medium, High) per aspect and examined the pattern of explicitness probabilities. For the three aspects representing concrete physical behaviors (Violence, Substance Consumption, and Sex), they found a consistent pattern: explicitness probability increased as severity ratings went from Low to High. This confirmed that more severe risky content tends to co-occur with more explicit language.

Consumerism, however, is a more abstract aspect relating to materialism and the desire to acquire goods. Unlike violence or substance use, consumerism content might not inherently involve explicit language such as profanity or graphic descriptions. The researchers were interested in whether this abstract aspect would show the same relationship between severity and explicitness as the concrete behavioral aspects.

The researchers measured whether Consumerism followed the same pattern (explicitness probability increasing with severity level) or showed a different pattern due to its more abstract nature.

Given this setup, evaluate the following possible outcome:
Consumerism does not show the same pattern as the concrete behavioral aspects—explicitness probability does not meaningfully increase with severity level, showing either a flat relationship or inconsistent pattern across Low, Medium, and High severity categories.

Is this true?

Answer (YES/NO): NO